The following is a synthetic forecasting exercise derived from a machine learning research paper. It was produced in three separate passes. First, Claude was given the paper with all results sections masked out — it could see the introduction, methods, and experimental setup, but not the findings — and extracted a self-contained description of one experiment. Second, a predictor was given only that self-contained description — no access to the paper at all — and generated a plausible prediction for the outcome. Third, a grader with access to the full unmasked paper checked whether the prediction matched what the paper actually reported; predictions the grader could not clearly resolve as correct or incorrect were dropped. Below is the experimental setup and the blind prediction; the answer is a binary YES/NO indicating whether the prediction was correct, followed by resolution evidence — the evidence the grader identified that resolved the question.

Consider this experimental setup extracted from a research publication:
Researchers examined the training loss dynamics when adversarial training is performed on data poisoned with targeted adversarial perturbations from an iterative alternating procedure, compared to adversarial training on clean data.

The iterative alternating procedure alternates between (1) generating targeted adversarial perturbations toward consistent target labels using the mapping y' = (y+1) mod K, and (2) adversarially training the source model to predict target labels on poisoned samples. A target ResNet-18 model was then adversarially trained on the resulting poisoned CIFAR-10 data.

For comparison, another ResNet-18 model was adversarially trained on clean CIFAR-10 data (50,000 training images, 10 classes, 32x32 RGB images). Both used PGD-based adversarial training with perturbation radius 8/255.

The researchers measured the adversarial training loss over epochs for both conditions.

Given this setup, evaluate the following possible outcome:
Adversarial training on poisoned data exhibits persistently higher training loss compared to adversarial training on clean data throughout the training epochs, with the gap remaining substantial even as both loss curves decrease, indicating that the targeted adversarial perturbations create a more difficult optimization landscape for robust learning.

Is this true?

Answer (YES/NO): NO